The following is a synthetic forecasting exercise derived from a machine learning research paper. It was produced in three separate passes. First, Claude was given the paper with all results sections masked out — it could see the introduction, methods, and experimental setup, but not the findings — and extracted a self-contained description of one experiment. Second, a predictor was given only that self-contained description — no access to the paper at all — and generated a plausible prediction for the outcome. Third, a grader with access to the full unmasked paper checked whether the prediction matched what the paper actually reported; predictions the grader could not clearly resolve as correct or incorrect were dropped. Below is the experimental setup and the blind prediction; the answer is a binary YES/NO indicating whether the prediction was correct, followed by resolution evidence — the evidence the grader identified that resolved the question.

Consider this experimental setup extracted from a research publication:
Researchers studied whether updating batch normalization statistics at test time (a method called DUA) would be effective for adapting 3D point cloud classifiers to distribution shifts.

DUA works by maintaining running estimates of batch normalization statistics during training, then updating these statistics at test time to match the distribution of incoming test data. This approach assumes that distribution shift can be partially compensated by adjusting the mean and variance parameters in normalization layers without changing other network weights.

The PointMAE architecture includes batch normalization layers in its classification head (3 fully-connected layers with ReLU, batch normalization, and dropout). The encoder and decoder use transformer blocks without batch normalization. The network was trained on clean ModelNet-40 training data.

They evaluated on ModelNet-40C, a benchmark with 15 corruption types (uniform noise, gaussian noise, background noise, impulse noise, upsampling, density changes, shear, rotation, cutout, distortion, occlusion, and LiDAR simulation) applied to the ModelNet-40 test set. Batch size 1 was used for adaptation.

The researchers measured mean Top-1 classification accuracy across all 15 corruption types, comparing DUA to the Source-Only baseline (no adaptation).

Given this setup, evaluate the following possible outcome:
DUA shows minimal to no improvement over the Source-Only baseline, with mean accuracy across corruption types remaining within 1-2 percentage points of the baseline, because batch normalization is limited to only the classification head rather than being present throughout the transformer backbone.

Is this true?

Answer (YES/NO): YES